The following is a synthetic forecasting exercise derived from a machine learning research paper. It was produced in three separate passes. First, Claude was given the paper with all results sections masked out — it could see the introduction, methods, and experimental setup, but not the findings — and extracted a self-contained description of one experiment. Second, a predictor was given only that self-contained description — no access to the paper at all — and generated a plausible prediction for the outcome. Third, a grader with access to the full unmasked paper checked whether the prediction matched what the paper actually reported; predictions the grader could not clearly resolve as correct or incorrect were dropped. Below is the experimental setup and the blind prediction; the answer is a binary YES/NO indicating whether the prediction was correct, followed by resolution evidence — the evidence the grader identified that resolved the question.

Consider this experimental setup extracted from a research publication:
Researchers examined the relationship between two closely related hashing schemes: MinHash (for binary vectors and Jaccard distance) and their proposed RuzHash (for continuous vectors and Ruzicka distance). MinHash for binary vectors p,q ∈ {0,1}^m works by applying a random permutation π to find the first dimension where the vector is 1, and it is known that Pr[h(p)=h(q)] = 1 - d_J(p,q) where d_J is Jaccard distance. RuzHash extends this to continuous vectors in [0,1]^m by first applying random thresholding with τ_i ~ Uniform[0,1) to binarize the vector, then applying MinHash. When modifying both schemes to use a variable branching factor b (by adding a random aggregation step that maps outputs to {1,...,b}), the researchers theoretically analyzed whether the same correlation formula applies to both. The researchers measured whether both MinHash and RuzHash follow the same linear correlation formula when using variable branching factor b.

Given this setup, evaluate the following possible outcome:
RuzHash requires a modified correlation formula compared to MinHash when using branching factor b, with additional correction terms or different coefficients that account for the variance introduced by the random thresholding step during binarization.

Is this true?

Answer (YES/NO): NO